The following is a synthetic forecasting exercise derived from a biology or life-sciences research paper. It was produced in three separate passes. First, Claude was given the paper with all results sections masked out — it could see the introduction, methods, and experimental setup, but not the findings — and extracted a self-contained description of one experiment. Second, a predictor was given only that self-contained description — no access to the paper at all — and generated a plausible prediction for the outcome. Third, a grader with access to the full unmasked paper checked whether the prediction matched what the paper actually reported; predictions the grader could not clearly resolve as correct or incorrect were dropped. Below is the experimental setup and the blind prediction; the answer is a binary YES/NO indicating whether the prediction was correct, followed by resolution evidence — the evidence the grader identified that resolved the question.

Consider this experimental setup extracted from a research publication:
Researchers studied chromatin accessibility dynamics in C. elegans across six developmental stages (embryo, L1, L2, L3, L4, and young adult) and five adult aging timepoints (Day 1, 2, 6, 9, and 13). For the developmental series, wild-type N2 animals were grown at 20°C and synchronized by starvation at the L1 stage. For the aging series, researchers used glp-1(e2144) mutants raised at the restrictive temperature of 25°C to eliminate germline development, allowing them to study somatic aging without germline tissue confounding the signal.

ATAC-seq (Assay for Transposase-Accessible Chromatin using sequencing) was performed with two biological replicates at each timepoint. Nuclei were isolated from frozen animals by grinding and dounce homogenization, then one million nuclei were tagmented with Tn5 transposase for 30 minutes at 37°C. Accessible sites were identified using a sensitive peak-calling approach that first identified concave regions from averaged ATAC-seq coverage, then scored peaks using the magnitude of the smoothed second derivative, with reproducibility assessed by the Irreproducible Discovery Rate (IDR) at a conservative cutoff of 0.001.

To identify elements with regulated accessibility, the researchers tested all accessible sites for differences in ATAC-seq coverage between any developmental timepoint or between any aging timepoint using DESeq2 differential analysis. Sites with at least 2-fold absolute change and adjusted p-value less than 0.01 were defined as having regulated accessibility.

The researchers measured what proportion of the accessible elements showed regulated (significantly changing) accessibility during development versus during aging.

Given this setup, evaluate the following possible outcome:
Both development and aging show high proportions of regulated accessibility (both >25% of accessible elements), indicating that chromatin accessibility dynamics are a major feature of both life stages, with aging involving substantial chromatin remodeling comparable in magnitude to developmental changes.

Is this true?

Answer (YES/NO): NO